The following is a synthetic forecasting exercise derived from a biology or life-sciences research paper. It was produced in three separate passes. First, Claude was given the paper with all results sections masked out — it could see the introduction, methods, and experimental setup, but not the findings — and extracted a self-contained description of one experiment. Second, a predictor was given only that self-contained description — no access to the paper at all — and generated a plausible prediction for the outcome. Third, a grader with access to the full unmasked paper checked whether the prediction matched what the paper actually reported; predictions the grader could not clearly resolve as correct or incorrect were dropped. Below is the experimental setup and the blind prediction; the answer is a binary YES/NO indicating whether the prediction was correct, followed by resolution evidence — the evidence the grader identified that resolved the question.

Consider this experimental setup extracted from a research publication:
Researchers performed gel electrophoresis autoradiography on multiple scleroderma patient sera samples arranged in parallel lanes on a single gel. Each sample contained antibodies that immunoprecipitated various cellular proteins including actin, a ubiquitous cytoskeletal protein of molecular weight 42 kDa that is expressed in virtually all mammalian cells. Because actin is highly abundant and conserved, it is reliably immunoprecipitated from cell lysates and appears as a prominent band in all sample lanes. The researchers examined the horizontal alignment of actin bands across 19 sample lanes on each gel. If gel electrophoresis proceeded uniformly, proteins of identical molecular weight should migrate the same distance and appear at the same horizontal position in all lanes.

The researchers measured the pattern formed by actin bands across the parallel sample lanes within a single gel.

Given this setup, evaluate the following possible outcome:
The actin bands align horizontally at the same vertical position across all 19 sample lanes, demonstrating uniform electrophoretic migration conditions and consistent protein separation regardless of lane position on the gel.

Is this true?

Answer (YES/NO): NO